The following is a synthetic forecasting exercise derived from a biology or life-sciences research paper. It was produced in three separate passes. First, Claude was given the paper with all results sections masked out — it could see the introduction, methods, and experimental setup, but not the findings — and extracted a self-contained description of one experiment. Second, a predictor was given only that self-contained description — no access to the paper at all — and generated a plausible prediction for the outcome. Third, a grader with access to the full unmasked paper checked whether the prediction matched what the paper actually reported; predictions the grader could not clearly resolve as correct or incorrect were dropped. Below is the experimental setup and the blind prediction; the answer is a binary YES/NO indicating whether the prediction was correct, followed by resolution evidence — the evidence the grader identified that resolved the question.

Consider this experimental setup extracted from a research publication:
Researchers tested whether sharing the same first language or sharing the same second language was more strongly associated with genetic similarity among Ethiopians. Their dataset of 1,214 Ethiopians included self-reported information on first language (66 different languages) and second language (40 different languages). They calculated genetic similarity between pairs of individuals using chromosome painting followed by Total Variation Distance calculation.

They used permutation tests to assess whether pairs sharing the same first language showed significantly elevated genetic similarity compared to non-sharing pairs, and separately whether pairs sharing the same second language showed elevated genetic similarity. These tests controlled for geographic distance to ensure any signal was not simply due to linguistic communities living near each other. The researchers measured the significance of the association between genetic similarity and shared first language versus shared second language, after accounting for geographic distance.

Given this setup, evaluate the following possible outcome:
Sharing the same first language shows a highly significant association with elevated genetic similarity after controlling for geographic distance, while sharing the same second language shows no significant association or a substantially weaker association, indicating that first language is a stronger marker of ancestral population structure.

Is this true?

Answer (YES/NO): YES